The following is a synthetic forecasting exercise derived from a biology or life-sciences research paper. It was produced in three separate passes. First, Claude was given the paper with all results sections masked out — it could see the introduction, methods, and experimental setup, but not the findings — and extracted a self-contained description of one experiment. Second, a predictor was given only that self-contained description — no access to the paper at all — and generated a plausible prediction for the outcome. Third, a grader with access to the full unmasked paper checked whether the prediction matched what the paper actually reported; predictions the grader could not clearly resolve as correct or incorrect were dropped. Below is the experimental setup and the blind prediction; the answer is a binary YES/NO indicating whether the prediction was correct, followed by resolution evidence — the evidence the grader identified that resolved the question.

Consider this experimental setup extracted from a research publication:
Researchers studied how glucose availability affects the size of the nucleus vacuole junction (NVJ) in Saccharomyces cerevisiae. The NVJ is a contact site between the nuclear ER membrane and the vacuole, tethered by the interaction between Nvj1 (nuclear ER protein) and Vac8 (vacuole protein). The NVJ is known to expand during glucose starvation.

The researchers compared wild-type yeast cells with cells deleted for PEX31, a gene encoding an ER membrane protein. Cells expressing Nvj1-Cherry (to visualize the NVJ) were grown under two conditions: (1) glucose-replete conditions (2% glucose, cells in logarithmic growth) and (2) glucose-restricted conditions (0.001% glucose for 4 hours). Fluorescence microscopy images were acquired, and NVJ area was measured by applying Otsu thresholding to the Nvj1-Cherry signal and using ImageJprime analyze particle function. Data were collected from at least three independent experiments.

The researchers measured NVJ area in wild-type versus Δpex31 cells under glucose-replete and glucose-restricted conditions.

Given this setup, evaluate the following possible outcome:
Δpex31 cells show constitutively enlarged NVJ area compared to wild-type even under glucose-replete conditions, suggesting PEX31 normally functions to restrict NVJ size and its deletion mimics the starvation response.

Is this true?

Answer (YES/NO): YES